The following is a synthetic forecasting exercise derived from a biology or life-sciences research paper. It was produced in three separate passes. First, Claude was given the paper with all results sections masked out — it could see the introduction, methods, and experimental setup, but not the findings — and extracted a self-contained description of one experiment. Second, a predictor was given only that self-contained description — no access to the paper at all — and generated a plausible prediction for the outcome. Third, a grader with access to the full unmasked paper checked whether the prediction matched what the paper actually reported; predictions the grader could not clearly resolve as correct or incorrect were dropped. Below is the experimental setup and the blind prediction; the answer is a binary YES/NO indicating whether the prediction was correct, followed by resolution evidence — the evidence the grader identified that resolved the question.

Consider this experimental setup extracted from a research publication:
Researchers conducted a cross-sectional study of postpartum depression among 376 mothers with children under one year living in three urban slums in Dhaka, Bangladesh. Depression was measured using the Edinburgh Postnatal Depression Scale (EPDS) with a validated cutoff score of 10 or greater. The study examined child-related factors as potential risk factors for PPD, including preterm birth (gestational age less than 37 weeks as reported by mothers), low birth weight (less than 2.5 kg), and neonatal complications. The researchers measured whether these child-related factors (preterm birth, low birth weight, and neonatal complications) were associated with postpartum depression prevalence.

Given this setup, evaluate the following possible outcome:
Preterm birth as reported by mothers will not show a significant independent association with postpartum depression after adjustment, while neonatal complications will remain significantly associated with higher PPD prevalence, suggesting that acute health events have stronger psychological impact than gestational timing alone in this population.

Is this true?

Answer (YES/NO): NO